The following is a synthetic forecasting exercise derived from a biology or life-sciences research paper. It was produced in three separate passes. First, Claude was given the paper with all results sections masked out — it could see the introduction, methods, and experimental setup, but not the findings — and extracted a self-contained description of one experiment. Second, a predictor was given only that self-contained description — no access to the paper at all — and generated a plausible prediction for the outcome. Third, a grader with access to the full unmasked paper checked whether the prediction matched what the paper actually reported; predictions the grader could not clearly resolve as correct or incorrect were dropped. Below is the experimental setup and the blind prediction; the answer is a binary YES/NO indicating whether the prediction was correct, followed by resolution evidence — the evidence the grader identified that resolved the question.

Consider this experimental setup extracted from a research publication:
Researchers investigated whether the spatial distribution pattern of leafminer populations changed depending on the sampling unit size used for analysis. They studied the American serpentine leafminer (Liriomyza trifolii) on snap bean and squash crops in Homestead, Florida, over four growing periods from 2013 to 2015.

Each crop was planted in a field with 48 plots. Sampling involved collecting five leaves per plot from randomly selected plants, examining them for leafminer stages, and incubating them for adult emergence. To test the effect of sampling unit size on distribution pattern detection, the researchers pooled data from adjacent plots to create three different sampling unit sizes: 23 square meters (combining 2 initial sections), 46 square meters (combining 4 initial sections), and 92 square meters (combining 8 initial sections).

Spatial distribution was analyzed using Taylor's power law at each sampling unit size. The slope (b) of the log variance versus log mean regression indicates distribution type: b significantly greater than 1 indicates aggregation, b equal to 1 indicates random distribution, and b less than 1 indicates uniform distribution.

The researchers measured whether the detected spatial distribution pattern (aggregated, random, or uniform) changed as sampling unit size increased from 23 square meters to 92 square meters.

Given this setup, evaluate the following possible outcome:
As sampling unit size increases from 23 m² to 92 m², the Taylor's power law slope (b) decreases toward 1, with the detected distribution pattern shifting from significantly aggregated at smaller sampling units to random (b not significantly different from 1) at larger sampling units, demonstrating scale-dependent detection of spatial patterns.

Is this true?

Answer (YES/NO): NO